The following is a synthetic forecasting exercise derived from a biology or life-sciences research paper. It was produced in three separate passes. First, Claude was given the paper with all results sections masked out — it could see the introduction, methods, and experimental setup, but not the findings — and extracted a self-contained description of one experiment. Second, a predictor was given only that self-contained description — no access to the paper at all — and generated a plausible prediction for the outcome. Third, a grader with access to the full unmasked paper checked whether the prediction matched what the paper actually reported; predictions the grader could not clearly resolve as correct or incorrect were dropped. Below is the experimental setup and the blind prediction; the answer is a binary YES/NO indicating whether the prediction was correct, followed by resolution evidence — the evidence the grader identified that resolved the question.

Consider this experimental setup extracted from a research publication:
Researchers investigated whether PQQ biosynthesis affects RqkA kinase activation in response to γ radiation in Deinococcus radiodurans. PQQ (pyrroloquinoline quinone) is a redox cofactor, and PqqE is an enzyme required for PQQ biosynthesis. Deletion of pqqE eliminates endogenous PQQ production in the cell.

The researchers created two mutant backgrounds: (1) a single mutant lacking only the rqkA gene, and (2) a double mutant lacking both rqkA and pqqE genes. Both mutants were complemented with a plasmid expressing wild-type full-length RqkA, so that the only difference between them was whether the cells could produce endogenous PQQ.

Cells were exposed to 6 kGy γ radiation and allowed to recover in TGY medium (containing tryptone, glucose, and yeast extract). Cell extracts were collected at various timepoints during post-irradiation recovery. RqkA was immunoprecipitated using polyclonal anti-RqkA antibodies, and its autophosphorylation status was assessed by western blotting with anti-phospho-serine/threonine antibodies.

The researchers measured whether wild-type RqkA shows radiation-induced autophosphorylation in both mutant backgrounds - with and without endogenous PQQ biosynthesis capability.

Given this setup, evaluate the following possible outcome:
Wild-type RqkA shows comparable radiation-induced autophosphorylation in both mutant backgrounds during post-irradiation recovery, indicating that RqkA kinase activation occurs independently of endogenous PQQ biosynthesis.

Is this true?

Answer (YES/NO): NO